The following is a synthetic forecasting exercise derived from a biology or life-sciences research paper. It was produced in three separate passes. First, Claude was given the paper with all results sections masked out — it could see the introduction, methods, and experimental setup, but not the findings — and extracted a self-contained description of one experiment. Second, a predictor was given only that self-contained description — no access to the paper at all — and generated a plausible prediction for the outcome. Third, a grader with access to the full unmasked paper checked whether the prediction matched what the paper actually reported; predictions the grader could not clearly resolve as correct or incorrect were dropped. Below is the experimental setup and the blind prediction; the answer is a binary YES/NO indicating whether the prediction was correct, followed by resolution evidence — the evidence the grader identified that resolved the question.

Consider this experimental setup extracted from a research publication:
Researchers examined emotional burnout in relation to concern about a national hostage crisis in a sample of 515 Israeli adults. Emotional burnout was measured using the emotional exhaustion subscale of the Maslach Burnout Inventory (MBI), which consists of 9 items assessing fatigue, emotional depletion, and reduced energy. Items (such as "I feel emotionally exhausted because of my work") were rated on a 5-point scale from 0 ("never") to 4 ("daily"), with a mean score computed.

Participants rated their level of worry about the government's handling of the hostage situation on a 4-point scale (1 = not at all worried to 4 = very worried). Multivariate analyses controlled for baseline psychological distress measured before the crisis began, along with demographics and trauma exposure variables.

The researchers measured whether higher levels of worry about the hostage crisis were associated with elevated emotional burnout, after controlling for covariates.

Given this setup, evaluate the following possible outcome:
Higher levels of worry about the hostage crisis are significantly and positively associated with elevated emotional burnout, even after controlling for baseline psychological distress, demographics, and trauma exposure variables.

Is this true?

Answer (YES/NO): YES